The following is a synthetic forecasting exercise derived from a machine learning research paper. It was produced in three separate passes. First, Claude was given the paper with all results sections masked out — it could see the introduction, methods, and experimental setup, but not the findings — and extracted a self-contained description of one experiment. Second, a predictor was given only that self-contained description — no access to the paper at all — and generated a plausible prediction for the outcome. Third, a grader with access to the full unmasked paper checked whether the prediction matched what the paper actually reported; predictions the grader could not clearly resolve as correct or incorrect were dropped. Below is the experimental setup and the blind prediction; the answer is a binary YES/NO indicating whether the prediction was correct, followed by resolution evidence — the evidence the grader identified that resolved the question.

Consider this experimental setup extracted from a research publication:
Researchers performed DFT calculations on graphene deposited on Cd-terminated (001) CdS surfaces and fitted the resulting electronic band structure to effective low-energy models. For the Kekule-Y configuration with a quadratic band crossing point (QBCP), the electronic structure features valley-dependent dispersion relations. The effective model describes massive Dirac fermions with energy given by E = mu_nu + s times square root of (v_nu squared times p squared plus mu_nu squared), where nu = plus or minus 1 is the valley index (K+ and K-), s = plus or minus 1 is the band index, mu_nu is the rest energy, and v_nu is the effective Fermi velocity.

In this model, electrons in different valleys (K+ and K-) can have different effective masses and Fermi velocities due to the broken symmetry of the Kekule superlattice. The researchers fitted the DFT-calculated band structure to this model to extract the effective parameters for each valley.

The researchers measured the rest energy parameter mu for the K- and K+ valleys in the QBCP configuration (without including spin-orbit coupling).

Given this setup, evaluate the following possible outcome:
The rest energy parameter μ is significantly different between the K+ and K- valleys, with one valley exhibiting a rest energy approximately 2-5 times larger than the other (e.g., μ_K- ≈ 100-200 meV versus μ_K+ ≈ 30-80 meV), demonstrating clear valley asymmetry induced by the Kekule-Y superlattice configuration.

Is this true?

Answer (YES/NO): NO